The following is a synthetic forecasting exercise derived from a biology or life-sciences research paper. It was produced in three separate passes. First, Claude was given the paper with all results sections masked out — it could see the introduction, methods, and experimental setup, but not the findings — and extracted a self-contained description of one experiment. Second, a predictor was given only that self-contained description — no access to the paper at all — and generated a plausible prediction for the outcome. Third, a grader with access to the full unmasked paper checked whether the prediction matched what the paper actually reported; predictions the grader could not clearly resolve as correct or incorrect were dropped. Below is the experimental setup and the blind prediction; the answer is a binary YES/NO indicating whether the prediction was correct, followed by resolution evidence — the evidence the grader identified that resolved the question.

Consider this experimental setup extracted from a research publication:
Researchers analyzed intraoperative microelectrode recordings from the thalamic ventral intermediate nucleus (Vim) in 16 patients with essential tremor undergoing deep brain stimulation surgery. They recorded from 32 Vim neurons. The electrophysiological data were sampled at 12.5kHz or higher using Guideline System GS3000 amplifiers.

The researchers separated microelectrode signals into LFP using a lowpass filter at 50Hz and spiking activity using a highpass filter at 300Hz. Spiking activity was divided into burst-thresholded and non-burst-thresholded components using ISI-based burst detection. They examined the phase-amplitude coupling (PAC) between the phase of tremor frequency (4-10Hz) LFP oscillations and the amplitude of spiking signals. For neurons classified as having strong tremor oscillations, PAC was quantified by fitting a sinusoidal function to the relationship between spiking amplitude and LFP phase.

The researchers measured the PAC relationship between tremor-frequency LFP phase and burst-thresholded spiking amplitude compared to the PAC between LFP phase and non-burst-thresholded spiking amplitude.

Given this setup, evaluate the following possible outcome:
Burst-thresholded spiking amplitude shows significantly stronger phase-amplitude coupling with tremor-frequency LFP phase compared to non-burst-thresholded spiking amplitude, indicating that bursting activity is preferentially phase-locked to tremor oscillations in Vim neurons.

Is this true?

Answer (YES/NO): YES